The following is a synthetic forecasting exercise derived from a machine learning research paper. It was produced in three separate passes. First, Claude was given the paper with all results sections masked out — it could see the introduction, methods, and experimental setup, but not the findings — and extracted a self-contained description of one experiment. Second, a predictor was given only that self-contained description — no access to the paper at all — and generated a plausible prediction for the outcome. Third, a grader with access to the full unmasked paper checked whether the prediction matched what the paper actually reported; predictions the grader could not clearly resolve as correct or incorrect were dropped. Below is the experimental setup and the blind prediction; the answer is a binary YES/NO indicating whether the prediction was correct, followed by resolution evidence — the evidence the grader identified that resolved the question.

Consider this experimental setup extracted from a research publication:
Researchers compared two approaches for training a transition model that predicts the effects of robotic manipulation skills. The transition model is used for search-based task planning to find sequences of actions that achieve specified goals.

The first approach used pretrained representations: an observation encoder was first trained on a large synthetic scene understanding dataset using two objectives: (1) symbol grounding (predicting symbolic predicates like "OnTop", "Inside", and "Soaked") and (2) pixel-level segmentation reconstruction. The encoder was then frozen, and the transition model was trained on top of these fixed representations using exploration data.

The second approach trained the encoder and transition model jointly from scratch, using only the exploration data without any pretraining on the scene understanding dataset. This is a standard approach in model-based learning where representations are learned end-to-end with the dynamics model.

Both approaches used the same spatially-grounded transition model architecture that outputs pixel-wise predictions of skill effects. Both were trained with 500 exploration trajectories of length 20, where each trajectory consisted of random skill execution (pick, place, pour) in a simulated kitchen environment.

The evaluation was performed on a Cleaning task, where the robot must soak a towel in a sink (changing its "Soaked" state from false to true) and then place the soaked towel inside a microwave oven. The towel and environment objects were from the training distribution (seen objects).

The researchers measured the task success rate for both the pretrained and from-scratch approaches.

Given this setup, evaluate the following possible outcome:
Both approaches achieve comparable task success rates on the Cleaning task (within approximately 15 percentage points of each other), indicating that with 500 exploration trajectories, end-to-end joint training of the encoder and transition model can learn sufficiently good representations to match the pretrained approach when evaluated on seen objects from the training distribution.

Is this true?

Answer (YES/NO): YES